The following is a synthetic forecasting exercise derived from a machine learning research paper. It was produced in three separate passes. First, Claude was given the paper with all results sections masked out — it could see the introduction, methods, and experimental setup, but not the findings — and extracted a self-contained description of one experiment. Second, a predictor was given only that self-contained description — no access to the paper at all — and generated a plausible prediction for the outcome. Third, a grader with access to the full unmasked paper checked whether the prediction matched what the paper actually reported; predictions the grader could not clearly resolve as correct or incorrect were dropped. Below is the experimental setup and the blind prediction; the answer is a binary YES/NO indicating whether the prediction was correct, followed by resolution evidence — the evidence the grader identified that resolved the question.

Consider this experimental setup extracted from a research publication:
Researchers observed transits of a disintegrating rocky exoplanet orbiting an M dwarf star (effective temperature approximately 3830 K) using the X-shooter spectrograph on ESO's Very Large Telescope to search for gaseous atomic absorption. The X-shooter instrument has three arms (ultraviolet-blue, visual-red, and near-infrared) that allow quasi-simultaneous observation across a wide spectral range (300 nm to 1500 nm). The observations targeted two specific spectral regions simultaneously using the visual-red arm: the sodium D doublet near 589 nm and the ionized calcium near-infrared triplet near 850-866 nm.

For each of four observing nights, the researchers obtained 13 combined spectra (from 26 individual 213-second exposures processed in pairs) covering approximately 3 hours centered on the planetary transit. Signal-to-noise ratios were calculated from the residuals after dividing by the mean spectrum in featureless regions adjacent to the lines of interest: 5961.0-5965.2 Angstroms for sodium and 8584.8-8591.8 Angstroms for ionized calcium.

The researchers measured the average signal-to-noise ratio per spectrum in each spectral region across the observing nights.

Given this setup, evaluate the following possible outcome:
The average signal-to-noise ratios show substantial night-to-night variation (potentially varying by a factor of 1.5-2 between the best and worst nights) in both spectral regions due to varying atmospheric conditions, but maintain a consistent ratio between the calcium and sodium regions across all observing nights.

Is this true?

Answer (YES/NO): NO